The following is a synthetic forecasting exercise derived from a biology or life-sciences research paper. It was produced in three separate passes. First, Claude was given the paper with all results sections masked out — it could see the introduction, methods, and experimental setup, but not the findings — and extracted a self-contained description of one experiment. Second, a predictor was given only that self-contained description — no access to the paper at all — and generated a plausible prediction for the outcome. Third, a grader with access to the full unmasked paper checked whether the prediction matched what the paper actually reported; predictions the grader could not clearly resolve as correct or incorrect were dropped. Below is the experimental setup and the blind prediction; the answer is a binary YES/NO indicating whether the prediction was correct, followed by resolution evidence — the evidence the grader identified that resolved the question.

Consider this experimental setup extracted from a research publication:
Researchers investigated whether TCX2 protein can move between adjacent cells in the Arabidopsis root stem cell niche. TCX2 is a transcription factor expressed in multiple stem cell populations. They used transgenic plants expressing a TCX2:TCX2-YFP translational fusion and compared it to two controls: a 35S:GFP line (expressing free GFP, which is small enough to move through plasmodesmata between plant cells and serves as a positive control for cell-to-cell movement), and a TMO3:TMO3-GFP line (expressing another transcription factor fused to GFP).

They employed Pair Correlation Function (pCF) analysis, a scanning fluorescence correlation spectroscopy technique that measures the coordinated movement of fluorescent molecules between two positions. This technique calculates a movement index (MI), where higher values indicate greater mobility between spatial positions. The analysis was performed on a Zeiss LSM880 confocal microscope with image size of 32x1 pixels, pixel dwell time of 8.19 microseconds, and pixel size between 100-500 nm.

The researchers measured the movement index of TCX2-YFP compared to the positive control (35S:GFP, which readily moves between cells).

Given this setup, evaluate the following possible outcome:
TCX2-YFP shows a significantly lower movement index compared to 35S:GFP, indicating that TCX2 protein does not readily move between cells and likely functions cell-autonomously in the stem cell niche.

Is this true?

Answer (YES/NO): YES